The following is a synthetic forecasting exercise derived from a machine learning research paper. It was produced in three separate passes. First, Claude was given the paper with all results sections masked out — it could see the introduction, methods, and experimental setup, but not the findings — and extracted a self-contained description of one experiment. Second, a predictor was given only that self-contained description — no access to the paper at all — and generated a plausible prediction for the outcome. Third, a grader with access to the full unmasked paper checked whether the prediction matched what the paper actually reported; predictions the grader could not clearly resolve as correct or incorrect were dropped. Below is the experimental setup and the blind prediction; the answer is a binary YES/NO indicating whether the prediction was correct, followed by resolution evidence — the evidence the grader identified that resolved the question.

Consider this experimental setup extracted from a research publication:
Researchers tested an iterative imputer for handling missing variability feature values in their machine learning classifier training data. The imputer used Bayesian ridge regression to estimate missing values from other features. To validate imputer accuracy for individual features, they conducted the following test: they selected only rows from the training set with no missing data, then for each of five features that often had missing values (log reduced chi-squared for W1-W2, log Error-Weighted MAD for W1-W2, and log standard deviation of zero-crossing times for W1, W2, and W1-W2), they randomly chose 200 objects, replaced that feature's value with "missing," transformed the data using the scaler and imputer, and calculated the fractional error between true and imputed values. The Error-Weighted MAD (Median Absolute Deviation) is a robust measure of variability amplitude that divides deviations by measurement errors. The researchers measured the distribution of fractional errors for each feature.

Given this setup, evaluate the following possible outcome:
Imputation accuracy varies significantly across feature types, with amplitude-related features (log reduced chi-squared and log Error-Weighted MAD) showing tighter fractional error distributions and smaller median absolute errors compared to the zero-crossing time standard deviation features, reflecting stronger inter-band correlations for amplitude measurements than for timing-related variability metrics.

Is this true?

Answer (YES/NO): NO